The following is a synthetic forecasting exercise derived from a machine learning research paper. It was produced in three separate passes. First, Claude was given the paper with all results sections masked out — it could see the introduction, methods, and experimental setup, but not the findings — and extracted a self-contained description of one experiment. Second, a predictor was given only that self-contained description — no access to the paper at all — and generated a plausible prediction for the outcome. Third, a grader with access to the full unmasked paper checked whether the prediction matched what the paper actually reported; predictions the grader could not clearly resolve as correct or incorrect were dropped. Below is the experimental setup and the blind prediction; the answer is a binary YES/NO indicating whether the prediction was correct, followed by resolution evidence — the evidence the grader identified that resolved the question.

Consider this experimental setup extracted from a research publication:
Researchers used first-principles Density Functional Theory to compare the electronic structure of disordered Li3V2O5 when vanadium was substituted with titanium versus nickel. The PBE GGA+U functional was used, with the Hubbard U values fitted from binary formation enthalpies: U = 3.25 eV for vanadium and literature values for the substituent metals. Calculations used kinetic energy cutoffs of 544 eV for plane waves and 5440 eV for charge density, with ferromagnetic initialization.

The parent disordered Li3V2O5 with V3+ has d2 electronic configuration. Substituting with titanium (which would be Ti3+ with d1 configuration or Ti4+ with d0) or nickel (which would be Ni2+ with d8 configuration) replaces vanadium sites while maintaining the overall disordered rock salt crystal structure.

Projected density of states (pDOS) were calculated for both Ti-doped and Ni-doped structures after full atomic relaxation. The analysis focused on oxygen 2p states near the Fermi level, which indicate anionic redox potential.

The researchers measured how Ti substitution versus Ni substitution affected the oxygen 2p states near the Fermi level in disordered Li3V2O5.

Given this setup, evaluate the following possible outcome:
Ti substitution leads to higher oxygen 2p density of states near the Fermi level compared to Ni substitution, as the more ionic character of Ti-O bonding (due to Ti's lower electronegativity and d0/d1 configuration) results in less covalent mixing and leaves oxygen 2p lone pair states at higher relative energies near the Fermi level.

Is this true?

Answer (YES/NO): NO